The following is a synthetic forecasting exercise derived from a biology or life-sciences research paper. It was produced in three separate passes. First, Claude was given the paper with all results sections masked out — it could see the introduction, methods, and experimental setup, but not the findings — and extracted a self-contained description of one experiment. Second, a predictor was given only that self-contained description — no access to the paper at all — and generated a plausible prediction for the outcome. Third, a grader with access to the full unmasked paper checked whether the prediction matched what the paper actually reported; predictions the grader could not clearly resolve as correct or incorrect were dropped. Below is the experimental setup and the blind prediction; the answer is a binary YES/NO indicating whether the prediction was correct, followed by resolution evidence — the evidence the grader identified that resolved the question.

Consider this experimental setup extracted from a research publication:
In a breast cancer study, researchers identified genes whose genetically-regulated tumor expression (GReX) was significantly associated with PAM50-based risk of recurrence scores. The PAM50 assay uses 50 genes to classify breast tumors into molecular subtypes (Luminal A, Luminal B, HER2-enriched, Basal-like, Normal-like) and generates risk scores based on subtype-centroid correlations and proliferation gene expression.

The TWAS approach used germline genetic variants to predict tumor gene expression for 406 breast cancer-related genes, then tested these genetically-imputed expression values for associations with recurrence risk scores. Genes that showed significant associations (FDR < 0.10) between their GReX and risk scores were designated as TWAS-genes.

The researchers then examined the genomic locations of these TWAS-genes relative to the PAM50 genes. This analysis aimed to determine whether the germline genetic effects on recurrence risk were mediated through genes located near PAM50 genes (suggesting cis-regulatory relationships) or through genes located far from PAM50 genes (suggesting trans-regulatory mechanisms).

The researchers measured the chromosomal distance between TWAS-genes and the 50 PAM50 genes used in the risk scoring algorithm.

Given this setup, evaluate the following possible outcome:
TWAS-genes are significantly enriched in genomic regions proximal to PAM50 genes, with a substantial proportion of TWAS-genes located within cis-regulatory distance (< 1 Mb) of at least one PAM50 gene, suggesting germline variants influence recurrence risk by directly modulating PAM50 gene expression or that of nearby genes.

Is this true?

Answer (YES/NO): NO